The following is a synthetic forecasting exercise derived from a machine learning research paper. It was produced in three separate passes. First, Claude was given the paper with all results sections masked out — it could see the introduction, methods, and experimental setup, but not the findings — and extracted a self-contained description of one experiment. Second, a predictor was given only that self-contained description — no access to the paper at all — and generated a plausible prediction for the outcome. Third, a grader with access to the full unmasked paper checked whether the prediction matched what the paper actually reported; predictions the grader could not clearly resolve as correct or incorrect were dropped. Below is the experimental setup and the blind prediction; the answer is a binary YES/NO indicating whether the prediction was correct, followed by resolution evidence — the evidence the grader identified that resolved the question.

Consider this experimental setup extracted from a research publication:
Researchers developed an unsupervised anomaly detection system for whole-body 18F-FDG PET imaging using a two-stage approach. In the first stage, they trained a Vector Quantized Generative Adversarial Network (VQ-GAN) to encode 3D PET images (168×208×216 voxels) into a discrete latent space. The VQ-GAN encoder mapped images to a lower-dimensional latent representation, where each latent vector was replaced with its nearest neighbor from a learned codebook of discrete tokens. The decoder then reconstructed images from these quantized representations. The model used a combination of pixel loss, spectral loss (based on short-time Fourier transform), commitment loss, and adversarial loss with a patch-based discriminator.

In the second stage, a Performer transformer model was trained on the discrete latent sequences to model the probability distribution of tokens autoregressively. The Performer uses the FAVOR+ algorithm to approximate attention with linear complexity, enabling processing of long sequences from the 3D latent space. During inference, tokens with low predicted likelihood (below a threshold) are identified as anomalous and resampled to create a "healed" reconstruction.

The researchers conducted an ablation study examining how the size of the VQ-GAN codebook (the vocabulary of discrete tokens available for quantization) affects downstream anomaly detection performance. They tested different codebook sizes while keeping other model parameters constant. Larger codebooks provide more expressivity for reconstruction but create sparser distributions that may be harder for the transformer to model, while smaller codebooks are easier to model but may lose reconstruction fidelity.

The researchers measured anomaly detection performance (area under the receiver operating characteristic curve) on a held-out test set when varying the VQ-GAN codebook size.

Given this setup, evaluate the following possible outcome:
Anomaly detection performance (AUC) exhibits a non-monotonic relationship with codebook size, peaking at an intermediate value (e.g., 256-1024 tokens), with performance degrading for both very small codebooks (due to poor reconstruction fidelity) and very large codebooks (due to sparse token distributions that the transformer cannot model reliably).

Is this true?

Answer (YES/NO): YES